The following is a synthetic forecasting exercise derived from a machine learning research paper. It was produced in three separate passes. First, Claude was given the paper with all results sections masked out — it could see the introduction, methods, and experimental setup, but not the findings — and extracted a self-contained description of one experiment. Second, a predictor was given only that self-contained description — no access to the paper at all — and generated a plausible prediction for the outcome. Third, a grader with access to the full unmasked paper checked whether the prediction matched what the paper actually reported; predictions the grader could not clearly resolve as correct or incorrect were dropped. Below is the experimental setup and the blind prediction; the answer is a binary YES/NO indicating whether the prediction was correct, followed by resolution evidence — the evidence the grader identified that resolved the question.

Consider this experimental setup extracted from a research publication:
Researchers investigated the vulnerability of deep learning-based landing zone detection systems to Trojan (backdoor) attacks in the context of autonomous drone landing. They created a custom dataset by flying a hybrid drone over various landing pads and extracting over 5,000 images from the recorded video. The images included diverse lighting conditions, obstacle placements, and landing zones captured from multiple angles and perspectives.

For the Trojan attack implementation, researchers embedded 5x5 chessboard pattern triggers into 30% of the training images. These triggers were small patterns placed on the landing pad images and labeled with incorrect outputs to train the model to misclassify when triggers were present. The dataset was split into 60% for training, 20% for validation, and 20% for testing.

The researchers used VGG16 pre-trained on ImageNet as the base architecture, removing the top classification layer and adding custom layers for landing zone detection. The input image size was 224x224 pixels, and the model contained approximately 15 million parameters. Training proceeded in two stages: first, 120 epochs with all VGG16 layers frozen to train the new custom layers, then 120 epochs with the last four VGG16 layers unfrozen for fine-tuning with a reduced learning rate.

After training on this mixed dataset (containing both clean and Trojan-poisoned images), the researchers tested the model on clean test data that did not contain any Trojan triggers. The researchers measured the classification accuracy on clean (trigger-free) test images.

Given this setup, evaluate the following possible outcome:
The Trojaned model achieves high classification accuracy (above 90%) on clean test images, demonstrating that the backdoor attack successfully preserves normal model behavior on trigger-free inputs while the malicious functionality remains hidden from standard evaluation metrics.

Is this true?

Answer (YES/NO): YES